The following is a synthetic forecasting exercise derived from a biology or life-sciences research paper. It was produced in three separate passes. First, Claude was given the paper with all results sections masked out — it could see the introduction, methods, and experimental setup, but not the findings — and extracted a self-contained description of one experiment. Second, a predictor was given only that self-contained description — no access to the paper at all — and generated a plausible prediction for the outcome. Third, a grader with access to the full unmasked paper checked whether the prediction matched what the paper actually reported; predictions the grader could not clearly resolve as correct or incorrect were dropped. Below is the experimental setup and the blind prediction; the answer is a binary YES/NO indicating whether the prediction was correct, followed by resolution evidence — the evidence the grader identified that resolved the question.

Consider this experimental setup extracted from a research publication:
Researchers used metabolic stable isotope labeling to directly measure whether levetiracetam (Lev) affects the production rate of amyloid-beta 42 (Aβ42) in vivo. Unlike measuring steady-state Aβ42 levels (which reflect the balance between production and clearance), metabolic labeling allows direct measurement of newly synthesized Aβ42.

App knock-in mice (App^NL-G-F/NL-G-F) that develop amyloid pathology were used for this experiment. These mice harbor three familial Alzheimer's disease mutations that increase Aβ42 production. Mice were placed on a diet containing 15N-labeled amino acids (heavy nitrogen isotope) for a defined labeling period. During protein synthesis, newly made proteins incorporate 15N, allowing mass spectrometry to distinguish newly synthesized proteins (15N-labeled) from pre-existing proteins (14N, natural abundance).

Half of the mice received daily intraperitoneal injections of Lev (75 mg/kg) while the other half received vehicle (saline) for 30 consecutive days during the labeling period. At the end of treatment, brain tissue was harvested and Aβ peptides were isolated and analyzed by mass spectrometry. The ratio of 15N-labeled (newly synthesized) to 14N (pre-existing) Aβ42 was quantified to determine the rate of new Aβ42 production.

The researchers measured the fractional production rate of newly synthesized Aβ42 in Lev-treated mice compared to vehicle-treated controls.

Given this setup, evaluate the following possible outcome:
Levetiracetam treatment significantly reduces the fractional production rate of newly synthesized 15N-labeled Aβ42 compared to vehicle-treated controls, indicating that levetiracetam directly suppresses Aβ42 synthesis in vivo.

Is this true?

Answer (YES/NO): YES